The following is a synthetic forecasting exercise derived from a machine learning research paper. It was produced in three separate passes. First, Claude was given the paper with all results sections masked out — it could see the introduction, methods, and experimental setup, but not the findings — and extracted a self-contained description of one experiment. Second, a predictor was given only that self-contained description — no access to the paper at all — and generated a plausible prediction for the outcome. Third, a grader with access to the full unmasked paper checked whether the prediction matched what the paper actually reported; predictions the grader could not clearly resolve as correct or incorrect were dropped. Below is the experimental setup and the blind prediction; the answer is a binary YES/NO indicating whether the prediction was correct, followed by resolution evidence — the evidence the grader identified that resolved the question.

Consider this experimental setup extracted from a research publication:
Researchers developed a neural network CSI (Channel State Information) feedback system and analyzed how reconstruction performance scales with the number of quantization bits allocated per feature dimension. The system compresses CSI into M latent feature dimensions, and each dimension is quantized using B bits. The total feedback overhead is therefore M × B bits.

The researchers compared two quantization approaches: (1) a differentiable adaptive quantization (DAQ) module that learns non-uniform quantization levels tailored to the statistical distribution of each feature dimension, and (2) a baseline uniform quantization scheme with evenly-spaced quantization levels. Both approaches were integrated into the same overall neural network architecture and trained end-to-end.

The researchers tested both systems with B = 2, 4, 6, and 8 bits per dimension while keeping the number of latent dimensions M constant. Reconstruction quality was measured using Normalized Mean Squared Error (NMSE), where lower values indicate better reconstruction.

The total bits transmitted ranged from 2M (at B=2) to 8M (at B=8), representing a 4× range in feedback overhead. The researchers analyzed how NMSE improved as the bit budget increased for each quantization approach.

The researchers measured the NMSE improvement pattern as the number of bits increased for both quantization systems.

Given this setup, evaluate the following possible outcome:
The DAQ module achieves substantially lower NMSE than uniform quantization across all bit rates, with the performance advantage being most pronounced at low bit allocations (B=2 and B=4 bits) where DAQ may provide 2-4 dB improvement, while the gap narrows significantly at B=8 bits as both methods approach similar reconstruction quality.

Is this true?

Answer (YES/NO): NO